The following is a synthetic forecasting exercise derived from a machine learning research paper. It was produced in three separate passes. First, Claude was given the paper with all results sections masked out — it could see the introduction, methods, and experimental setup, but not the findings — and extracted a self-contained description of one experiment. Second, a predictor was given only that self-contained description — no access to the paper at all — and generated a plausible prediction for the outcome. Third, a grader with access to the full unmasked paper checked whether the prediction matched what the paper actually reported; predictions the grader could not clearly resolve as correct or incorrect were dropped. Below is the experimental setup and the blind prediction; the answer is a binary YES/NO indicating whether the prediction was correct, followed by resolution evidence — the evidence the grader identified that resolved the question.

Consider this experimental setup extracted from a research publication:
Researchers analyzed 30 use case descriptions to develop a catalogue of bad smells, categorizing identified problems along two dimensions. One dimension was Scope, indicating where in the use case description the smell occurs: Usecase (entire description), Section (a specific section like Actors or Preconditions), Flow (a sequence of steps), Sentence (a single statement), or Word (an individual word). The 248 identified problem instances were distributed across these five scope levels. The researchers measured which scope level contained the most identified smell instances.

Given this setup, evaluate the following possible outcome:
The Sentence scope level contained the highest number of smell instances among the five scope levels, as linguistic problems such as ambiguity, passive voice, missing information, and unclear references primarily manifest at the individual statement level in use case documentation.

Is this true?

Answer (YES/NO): NO